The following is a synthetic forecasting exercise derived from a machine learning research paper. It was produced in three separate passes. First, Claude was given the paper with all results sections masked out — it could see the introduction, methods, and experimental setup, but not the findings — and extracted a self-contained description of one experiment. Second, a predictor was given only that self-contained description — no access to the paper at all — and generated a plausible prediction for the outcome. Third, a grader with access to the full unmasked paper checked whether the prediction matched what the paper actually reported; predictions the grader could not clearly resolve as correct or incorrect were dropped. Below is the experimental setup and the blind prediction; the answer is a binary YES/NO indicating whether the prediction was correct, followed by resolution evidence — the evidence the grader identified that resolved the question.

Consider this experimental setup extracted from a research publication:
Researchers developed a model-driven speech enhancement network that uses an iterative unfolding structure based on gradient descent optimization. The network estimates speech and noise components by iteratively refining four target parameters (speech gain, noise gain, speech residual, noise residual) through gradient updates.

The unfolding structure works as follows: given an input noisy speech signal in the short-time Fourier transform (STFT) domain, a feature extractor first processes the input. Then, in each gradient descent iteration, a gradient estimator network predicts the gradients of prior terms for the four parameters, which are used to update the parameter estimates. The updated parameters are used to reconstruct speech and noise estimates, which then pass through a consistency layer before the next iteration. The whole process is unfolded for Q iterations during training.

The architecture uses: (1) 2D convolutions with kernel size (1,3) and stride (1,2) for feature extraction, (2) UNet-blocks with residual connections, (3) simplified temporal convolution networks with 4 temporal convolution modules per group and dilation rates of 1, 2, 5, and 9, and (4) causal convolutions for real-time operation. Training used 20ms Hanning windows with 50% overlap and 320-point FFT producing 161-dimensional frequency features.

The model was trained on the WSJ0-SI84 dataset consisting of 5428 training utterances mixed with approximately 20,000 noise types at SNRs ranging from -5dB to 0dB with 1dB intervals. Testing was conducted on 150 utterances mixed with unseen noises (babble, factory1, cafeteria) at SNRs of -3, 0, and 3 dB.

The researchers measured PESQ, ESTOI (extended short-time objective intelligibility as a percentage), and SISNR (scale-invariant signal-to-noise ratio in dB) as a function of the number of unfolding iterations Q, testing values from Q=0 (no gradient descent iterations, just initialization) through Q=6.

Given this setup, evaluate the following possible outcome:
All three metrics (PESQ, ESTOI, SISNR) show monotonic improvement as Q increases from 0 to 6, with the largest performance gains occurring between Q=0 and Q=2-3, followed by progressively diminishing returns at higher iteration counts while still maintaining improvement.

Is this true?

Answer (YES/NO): NO